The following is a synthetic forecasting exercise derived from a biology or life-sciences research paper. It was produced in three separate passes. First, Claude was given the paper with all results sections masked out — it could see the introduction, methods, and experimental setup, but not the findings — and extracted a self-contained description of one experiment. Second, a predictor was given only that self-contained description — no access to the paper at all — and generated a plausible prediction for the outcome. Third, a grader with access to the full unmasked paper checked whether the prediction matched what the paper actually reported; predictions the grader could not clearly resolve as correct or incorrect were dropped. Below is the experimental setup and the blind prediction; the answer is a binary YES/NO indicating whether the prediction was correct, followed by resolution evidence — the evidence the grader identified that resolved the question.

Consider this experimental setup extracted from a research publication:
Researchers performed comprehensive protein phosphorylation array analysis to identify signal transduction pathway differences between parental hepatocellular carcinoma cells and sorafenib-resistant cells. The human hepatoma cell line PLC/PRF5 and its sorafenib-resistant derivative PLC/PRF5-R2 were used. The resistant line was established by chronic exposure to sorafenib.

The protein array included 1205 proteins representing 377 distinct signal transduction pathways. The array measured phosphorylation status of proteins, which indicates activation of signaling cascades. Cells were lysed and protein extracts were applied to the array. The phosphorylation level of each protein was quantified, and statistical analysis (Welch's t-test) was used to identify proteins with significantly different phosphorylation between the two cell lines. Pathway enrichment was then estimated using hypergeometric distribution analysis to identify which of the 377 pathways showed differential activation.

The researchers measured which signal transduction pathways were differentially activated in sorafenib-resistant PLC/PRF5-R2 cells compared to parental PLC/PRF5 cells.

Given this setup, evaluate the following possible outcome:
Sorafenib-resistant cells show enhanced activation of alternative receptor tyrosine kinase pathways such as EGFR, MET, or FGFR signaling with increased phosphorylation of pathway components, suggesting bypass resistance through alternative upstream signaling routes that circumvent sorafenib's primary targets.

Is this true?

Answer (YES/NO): NO